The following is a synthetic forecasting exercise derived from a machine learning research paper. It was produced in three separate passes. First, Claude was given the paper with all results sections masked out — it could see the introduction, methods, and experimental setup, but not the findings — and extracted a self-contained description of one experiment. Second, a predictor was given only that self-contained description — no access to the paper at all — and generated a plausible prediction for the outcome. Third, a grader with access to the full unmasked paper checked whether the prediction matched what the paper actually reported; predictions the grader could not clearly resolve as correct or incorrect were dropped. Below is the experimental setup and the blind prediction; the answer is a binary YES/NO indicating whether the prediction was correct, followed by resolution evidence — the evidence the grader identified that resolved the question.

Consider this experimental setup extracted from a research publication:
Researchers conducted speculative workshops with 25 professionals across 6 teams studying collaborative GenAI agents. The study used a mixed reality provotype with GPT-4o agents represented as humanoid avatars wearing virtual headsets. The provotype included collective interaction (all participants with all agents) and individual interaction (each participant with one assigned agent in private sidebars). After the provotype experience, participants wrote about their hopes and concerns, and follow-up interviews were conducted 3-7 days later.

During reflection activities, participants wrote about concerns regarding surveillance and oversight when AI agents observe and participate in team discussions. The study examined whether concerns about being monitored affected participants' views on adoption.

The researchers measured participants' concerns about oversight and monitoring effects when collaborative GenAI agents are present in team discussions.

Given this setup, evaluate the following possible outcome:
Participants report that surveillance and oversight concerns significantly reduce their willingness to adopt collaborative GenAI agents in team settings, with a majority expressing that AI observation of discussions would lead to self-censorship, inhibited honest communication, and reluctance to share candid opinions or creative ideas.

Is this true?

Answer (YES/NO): NO